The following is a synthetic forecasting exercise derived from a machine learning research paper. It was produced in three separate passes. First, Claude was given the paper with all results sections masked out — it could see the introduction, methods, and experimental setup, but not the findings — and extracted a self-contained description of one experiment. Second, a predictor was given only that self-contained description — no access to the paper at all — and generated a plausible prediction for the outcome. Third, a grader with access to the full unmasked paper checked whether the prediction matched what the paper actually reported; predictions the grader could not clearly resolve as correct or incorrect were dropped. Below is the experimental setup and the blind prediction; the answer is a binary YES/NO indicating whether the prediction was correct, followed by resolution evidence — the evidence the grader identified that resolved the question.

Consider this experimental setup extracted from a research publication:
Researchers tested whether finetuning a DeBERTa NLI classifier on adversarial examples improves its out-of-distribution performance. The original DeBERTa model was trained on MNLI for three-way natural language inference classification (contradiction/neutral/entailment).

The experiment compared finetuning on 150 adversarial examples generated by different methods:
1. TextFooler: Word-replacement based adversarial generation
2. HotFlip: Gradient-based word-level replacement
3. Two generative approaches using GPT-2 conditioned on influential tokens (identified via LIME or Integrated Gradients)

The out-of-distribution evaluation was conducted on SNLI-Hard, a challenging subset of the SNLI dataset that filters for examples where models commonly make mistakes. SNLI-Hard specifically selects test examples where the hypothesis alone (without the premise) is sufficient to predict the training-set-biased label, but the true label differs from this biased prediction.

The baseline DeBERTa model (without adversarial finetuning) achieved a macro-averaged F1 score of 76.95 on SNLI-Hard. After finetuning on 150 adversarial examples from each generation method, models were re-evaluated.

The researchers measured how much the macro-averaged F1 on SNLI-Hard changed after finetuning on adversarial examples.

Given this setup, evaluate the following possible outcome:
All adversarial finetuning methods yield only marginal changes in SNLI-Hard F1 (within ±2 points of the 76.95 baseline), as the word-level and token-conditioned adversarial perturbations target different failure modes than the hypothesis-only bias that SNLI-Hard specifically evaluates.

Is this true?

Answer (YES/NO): YES